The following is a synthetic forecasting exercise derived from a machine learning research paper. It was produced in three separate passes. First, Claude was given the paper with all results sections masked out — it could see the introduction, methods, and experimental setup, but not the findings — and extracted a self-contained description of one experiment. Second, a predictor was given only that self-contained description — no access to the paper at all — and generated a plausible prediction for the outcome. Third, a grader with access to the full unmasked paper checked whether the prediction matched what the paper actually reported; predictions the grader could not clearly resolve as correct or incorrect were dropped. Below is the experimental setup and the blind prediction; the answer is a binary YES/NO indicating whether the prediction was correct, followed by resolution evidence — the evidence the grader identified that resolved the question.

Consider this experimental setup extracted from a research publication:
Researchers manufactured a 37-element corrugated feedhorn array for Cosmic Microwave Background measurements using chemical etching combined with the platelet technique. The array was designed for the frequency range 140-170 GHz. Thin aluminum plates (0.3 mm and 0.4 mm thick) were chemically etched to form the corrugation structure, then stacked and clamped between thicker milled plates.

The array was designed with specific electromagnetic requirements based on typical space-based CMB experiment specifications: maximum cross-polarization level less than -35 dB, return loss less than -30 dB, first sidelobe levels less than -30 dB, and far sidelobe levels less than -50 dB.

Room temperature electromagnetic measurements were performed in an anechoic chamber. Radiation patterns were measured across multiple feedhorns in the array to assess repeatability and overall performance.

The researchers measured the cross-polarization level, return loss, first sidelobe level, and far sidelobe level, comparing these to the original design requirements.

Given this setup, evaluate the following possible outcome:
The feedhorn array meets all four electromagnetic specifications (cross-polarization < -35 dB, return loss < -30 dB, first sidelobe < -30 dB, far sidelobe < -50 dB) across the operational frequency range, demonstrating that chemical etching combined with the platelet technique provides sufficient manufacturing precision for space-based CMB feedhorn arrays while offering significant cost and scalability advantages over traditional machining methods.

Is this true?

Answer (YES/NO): NO